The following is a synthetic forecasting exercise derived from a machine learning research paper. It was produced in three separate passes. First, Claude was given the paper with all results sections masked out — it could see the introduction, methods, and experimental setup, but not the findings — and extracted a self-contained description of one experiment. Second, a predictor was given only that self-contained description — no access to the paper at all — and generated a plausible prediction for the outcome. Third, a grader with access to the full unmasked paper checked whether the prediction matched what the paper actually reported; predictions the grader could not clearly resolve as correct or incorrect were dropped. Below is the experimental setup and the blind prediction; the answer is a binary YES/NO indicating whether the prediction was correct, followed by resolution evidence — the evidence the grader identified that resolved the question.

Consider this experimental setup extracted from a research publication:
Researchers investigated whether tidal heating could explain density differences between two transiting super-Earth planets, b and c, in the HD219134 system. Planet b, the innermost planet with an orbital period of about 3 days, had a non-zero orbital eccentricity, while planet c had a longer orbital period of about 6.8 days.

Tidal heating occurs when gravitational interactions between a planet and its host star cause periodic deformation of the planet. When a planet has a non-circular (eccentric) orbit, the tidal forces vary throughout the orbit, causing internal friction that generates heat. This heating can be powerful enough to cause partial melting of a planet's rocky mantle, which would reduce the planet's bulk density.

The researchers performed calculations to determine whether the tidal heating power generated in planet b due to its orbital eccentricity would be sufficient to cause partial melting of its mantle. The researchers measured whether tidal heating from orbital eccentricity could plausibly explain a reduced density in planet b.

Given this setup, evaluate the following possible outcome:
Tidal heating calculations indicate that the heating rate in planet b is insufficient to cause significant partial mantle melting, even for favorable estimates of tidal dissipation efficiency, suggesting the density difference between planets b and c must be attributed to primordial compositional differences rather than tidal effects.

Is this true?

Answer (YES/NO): NO